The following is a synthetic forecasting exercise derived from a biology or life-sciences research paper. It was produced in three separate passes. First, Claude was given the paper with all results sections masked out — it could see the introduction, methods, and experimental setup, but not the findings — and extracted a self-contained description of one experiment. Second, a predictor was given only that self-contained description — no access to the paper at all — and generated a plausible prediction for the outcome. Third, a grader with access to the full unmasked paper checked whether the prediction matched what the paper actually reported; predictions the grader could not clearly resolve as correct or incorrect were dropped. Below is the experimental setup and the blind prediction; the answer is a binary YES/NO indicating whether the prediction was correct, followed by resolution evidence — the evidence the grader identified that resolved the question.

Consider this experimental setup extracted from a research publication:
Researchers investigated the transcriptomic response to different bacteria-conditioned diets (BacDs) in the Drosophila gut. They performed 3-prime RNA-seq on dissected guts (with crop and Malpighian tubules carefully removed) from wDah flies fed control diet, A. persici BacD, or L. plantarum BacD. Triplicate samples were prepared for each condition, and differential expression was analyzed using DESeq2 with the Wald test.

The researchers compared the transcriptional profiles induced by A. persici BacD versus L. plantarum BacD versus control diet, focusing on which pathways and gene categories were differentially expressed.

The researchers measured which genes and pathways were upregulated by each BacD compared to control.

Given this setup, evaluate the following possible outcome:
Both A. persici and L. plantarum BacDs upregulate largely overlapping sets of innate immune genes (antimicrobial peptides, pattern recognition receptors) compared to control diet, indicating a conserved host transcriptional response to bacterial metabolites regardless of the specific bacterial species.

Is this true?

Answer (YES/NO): NO